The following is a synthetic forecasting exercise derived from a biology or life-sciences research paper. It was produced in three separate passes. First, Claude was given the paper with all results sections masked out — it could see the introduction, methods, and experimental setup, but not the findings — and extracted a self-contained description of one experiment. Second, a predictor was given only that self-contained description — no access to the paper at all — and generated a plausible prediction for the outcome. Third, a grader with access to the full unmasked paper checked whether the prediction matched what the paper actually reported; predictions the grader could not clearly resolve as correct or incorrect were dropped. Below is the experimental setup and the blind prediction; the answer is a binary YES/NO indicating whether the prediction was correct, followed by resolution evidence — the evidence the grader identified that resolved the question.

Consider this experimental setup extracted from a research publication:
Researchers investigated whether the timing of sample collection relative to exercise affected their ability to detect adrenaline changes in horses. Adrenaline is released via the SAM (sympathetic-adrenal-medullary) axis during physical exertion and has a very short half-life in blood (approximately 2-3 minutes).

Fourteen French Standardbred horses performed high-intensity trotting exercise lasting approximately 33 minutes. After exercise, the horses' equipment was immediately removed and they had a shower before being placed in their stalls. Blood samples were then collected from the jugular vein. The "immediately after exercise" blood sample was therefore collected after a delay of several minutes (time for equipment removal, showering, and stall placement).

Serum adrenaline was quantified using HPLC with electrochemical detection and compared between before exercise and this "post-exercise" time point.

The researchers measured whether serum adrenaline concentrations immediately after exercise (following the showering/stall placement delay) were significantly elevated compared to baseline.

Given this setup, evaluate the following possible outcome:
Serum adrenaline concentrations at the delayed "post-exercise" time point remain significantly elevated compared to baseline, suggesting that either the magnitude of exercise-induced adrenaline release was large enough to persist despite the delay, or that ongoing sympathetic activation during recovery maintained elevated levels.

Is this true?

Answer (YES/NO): YES